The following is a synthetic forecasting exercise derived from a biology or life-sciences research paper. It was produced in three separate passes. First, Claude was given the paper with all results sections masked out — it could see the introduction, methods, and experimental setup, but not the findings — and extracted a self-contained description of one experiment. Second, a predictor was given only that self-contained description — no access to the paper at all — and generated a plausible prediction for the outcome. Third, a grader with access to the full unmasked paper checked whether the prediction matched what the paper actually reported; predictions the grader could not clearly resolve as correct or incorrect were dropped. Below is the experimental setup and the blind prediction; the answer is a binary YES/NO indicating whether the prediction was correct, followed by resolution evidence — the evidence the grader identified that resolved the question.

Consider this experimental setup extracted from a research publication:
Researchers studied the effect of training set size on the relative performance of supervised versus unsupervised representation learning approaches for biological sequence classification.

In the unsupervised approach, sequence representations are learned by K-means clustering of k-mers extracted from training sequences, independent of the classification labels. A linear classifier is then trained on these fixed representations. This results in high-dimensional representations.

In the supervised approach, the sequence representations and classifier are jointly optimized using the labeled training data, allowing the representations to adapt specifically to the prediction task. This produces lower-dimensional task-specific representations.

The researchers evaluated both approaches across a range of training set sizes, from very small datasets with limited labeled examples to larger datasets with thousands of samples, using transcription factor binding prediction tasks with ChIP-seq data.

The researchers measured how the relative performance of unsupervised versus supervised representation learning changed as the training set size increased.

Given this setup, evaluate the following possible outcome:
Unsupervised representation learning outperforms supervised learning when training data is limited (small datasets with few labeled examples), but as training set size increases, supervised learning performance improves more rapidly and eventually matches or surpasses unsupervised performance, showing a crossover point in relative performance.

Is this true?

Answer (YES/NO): YES